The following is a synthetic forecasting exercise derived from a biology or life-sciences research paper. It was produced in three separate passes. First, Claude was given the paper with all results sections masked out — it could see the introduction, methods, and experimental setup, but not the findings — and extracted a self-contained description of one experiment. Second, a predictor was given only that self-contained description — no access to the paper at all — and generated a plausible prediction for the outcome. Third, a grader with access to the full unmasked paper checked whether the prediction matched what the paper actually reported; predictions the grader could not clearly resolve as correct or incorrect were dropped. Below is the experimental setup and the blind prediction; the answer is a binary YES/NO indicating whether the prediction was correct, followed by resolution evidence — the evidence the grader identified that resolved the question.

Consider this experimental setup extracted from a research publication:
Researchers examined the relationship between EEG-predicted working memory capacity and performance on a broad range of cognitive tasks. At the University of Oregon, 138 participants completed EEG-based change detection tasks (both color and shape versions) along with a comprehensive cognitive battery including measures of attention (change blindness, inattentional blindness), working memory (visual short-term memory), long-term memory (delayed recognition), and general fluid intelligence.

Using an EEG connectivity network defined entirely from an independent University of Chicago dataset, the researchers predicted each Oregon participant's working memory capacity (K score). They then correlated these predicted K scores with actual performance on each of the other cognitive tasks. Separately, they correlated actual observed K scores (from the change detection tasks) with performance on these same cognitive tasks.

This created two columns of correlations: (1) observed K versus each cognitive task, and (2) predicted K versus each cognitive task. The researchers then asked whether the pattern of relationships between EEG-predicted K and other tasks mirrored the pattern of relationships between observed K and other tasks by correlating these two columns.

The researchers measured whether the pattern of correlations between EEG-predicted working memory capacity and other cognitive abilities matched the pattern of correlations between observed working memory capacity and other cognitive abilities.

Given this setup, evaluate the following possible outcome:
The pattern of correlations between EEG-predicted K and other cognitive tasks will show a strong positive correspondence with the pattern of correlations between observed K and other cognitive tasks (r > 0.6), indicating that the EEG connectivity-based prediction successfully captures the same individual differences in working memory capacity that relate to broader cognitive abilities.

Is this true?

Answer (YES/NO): YES